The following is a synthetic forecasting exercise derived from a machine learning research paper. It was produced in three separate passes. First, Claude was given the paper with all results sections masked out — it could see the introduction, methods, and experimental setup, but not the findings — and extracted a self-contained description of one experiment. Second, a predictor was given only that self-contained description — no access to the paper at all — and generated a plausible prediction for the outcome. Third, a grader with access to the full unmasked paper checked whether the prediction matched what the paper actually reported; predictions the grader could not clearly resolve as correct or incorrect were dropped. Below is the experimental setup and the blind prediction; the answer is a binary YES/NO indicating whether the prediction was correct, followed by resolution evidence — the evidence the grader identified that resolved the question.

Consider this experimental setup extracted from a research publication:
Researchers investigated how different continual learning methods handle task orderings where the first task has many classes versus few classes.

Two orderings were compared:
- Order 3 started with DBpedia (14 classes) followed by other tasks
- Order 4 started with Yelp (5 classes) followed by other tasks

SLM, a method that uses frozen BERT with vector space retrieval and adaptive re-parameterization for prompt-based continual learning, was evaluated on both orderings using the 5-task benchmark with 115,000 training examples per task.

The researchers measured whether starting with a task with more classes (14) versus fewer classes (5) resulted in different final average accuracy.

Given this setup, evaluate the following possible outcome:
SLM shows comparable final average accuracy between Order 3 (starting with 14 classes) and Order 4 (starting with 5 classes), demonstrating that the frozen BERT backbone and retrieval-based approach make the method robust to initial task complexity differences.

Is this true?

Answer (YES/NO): YES